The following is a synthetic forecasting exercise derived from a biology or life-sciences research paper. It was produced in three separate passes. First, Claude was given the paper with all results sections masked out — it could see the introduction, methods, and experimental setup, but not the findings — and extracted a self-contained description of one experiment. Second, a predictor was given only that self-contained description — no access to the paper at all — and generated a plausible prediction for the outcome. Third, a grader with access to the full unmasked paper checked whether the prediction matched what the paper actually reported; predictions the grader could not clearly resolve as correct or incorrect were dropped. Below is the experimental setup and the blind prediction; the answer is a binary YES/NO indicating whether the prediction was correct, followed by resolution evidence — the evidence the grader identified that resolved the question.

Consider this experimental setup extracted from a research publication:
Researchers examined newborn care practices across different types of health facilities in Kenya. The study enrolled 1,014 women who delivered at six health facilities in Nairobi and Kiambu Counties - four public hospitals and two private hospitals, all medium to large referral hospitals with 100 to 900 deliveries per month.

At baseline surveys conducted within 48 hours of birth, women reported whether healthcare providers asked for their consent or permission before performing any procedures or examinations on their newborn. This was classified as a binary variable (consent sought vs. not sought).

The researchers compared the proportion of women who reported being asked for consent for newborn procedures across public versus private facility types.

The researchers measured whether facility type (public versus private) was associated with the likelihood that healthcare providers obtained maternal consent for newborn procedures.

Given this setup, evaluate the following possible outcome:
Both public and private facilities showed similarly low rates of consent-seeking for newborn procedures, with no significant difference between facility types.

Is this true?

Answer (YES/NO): YES